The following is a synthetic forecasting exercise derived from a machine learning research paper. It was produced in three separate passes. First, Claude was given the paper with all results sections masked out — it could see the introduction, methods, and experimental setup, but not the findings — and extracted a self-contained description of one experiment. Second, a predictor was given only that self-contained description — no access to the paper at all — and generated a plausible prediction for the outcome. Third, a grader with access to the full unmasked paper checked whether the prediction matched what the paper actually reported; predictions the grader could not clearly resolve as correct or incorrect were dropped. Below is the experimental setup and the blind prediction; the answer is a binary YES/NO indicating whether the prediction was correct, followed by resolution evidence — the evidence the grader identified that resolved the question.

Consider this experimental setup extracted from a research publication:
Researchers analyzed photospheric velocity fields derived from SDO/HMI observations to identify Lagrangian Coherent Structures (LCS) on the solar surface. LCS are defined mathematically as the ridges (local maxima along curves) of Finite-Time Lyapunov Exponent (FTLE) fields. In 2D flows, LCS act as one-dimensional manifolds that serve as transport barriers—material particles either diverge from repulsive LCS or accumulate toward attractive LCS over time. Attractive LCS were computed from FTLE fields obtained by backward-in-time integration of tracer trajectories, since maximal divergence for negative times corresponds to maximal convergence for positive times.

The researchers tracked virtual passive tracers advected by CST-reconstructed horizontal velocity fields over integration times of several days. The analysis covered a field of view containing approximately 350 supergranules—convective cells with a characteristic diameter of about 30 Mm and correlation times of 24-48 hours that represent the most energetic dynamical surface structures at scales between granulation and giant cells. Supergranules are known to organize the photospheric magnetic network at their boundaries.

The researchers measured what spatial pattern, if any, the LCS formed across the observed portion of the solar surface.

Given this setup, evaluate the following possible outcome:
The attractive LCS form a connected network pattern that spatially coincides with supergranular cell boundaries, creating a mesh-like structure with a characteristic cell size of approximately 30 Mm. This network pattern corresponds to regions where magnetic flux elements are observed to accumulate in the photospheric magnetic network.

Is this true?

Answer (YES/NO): YES